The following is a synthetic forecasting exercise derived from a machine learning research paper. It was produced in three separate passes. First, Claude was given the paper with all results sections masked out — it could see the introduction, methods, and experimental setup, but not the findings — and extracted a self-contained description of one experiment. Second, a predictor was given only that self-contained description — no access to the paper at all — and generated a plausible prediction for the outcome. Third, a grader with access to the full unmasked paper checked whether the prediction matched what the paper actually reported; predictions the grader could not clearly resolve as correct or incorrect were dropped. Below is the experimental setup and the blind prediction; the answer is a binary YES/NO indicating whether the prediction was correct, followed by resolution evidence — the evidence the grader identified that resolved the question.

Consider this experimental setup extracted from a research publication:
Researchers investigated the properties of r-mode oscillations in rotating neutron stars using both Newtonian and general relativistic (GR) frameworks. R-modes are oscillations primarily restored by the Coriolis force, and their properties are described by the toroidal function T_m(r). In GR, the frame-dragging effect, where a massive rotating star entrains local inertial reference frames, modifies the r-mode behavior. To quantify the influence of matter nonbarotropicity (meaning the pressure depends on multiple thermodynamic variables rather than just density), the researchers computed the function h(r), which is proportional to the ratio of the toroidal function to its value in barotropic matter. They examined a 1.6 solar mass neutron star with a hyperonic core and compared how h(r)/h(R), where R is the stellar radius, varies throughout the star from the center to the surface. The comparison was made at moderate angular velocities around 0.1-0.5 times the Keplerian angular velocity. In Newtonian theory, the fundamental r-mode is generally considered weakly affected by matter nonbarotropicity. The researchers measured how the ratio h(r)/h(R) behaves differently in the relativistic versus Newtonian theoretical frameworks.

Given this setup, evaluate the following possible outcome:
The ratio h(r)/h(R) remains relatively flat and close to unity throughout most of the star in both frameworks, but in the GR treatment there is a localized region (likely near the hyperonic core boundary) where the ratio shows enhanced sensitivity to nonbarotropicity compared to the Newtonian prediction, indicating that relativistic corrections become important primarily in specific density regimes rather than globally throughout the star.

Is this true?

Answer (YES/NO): NO